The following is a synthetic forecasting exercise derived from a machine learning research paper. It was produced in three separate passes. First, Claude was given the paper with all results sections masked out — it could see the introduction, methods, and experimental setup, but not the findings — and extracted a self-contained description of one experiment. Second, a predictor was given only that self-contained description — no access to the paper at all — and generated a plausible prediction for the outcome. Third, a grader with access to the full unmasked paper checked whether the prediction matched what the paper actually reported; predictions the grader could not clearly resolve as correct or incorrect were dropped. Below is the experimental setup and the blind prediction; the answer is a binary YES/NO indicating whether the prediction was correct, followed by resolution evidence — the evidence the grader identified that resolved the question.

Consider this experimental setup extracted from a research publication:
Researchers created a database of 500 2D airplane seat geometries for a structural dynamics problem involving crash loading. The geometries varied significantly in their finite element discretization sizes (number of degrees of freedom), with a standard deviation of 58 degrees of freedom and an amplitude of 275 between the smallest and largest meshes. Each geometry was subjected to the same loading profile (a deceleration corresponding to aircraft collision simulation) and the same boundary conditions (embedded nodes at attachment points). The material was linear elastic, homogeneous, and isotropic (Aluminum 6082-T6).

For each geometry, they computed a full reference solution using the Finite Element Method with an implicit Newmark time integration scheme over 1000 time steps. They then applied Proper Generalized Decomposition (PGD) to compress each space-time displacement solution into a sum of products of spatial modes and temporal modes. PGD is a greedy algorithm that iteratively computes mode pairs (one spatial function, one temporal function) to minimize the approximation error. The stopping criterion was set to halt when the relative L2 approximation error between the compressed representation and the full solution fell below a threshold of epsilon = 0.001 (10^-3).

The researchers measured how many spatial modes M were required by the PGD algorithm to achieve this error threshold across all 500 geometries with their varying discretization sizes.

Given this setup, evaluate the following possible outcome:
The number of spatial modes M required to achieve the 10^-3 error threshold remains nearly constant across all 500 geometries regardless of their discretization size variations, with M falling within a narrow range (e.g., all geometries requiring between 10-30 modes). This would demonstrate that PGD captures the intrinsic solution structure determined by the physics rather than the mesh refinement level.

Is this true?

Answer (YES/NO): NO